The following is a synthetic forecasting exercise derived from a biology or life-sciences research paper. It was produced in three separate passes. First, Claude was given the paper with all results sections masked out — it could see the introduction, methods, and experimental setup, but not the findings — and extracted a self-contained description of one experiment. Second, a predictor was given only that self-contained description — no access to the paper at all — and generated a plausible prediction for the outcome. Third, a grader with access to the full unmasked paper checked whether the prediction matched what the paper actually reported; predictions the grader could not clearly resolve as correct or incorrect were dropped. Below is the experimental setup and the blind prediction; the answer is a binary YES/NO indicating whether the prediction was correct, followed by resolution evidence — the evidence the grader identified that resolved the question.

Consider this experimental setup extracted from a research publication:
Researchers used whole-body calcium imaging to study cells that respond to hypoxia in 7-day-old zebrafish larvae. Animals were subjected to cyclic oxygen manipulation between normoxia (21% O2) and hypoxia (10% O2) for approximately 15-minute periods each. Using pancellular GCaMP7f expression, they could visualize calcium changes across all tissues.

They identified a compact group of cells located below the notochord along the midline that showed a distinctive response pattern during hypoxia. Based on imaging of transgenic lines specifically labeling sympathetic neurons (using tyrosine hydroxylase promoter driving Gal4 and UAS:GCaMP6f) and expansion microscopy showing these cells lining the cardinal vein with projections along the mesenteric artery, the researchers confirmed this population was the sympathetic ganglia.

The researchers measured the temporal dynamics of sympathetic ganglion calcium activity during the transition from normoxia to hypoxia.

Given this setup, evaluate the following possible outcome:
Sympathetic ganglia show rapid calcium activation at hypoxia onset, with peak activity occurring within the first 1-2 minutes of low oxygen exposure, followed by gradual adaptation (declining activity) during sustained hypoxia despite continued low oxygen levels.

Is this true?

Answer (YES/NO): NO